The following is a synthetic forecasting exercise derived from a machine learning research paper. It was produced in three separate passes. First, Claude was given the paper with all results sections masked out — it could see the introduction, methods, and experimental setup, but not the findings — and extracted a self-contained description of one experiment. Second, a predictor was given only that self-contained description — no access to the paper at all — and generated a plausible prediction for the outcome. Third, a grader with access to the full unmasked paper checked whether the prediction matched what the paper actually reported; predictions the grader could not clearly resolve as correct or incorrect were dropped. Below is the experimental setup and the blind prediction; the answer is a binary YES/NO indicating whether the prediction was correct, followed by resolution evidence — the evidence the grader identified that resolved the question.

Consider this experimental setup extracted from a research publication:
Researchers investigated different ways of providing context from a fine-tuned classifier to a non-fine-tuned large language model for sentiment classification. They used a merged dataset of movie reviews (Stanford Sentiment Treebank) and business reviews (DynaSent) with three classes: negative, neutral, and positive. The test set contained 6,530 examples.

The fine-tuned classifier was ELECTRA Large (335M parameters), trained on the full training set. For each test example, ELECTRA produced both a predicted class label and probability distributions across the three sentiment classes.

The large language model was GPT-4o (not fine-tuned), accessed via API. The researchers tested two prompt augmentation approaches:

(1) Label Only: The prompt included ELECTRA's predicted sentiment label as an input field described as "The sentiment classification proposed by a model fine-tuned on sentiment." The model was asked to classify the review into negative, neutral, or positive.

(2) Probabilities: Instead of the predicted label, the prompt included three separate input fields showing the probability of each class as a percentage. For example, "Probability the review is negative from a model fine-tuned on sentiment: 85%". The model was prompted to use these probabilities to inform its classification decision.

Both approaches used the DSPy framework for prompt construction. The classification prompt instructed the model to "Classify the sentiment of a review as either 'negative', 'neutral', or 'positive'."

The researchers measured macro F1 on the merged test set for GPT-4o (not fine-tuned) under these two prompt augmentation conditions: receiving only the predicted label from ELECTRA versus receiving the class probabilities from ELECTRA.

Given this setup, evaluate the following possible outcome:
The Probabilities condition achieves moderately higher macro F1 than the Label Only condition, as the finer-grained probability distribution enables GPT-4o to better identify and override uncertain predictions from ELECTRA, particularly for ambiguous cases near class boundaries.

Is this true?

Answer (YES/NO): NO